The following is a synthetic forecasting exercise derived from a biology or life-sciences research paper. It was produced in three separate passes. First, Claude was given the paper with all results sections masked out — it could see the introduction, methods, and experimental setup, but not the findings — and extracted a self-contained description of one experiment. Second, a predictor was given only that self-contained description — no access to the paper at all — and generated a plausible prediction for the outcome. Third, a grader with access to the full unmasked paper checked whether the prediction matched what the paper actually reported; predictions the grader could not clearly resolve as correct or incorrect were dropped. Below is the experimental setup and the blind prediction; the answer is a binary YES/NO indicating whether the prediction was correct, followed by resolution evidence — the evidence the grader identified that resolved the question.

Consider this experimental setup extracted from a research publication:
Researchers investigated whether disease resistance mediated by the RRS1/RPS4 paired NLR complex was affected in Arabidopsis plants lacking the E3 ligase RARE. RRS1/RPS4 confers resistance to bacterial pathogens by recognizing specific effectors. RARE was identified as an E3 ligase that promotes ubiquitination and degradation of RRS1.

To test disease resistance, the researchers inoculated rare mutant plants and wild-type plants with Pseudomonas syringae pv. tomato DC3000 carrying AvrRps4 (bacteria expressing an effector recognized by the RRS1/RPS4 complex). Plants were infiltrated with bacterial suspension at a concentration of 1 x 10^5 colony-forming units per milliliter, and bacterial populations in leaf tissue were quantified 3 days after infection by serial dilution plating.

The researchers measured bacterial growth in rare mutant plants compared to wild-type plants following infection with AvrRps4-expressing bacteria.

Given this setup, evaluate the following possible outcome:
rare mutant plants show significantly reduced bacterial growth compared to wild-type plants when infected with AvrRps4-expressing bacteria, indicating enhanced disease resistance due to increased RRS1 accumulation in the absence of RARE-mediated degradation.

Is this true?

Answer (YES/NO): YES